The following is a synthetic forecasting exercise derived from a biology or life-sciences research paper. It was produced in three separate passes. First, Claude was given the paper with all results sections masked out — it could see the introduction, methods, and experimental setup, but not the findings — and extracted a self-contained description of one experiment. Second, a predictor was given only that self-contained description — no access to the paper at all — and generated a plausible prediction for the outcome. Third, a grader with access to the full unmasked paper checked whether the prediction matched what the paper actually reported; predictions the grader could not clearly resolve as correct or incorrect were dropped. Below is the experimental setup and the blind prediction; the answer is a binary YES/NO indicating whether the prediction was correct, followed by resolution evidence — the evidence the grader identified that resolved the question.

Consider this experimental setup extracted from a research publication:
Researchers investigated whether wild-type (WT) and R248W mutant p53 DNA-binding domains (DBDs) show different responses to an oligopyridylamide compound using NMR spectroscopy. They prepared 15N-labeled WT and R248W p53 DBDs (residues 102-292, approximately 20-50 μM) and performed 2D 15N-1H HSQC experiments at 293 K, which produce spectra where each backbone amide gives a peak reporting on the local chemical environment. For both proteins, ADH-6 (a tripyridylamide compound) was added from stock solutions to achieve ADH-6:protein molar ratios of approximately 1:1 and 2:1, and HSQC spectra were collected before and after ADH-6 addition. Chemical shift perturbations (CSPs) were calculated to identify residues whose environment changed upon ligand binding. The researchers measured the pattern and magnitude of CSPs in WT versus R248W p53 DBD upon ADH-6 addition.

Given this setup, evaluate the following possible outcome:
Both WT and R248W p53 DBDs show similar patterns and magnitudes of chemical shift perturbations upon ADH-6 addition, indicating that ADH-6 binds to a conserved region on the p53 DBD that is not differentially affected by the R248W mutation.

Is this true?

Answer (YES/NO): NO